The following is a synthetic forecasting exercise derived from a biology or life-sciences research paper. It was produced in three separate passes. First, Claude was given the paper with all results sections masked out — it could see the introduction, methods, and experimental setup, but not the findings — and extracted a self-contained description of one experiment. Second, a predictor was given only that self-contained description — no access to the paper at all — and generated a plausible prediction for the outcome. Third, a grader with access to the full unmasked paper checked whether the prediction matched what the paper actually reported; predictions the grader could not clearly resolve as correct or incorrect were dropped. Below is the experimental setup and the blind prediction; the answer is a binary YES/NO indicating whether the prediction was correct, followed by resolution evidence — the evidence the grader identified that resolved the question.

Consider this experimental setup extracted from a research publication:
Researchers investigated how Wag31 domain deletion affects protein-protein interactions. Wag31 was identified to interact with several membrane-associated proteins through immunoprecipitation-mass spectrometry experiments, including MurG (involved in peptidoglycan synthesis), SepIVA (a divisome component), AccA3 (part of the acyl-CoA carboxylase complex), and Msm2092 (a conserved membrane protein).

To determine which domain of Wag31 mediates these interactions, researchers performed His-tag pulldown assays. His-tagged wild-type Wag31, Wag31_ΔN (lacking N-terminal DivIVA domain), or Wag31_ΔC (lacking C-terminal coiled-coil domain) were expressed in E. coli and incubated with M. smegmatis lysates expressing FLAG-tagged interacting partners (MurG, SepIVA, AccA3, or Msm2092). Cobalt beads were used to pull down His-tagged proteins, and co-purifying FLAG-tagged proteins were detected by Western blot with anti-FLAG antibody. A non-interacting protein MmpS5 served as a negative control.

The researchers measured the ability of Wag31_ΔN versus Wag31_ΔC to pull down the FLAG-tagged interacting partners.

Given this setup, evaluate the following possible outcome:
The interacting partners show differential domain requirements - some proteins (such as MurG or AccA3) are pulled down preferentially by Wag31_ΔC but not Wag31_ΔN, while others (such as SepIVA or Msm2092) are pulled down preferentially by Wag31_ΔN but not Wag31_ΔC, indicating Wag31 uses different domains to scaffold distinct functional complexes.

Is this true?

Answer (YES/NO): NO